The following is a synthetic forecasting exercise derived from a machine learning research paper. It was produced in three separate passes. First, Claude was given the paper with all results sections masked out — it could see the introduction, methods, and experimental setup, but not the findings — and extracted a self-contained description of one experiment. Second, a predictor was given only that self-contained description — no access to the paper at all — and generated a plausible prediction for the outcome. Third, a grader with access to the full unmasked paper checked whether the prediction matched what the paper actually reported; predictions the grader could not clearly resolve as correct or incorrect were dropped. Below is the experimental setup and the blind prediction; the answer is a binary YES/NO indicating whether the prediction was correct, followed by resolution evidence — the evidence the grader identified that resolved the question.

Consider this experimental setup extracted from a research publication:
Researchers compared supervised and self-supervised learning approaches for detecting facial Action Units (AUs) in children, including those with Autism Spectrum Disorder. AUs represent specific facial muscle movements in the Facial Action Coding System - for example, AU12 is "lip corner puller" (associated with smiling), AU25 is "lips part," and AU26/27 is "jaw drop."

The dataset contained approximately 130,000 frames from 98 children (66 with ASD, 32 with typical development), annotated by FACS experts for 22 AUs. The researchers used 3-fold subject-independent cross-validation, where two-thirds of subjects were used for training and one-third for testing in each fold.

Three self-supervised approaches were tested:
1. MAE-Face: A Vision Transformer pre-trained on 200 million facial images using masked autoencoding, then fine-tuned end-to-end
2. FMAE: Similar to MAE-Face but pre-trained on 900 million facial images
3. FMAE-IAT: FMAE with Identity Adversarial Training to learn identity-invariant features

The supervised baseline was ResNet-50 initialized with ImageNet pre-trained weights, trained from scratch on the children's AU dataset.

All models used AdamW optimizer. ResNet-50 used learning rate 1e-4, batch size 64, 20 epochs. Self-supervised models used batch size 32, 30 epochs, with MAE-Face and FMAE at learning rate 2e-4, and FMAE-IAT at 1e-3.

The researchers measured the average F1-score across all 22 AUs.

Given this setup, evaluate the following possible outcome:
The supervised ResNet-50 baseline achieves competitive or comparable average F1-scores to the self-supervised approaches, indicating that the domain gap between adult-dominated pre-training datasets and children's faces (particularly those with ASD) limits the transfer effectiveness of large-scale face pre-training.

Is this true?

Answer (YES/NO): NO